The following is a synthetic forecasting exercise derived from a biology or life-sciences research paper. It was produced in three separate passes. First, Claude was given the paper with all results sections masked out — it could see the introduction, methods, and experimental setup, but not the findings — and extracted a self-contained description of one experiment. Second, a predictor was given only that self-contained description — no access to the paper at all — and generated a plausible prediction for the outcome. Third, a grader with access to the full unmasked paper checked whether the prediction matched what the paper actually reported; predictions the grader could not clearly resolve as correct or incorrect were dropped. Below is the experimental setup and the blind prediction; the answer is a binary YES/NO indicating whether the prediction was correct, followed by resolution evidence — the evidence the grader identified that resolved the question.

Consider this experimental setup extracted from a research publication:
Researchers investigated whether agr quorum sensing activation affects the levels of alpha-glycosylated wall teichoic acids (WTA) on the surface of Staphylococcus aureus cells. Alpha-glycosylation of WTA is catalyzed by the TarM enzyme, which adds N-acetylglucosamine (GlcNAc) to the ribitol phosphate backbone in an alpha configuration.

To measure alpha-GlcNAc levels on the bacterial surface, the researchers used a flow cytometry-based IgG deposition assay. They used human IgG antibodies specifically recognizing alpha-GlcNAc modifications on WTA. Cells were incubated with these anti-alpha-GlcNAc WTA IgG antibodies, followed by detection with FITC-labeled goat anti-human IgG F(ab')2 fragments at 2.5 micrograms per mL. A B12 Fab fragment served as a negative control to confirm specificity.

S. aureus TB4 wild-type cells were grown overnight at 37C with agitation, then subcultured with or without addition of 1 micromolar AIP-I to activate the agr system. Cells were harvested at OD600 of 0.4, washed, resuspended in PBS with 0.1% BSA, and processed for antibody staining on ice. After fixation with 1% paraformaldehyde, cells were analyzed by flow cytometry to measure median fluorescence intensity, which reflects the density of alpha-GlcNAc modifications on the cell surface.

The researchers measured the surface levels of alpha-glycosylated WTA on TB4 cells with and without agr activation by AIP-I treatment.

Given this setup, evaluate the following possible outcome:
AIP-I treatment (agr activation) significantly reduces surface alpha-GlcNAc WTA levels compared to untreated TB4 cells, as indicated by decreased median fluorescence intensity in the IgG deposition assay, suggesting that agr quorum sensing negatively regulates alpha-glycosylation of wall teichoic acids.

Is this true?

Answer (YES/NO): YES